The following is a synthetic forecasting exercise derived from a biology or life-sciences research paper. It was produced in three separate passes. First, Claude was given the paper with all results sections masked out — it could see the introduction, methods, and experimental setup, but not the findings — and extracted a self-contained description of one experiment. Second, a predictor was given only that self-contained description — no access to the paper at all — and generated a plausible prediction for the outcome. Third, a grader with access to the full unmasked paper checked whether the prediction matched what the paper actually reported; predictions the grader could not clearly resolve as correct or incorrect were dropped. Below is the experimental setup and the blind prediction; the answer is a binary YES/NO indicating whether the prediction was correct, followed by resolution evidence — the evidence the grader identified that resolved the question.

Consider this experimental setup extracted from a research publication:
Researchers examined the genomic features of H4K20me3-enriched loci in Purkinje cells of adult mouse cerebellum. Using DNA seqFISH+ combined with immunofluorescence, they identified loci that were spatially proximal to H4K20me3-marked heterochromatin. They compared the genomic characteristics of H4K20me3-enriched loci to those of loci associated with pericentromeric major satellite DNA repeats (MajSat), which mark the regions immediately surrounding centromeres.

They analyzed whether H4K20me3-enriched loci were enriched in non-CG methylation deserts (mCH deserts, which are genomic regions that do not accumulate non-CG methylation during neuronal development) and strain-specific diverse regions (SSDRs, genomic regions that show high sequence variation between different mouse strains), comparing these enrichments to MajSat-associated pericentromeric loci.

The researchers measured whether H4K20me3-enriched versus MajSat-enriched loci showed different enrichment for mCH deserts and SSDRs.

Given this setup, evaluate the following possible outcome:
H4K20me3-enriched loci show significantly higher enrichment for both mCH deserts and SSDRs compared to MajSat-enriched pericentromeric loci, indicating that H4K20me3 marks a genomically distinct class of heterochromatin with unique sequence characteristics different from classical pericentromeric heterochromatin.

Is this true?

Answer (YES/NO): YES